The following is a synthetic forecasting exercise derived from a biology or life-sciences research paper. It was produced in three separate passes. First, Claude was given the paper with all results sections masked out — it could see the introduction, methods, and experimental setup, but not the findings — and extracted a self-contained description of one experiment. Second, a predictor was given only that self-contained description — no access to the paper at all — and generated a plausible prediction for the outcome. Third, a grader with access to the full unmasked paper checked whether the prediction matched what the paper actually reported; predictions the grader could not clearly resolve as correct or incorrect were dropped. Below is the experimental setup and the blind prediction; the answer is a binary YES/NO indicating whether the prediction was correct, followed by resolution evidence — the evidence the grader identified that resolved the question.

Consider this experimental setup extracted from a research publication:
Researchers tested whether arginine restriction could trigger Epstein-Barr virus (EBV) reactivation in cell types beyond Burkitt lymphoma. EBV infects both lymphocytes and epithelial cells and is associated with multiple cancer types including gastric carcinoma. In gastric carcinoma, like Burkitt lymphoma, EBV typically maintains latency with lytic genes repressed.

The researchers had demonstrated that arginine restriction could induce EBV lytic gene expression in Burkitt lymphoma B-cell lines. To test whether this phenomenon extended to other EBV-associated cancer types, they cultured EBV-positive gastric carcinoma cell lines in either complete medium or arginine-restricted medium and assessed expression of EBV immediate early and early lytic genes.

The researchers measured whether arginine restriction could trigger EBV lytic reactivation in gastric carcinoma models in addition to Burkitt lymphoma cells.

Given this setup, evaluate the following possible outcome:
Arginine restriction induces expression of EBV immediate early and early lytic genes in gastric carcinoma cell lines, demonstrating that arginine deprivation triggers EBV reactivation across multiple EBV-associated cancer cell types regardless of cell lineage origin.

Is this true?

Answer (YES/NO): YES